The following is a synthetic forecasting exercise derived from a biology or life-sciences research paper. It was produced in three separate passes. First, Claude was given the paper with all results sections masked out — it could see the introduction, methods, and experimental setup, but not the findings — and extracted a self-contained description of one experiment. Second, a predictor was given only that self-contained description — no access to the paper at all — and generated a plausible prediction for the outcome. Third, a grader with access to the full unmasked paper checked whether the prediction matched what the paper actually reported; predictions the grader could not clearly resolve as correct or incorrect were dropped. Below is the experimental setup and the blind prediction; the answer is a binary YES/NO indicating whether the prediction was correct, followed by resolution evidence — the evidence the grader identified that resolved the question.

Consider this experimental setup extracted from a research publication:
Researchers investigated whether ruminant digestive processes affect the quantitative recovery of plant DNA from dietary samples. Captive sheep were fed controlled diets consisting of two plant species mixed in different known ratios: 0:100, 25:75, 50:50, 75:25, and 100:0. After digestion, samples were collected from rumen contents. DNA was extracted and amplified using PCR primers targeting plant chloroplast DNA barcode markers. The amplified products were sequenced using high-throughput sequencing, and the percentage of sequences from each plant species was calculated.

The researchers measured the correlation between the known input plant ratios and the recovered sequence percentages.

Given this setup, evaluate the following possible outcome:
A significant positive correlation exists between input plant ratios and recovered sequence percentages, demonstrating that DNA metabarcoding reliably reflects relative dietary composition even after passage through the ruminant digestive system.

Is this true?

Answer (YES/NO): YES